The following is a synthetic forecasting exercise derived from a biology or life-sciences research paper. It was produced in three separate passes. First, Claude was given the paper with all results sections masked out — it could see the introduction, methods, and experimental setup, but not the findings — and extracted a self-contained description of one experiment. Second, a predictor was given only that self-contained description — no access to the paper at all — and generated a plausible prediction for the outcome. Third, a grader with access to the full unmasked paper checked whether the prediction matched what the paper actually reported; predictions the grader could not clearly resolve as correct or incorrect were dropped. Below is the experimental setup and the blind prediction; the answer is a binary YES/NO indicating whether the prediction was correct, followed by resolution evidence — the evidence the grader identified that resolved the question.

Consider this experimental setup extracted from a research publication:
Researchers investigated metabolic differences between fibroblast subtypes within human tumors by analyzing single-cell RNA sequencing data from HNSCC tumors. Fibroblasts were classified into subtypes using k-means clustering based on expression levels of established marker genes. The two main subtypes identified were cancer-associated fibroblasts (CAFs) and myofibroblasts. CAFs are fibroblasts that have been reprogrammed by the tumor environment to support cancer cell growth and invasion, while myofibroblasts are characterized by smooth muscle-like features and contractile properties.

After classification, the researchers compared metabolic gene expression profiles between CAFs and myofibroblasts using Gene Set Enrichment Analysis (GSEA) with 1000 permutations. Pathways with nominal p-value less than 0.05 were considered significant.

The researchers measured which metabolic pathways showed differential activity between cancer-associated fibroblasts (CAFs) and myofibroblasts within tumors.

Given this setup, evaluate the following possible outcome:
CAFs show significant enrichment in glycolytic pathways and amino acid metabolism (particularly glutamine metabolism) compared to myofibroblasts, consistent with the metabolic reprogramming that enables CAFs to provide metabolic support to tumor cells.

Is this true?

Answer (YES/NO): NO